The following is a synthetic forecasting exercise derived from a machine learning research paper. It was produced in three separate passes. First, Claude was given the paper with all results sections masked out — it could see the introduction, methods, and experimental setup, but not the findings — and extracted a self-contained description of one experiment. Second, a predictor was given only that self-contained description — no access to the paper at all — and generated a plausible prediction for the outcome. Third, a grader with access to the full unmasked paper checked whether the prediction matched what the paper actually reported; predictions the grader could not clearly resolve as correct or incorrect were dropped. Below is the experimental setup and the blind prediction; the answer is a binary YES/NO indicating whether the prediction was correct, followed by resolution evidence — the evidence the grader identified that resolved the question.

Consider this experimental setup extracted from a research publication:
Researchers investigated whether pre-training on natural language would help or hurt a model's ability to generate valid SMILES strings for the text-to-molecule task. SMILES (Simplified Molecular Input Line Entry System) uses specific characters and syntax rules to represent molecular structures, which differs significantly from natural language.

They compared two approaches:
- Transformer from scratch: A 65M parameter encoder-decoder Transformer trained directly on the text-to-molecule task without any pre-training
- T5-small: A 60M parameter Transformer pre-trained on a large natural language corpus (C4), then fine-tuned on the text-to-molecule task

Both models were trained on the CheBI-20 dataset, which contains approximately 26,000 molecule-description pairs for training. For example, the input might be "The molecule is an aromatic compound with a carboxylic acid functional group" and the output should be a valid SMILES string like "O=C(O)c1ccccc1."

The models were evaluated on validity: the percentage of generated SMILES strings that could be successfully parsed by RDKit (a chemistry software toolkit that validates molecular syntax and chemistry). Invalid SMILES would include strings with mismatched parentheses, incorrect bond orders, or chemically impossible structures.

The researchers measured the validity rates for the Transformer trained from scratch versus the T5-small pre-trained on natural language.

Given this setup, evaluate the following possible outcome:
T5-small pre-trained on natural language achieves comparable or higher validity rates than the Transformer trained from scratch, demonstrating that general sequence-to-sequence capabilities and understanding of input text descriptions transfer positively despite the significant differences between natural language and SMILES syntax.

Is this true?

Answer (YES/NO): NO